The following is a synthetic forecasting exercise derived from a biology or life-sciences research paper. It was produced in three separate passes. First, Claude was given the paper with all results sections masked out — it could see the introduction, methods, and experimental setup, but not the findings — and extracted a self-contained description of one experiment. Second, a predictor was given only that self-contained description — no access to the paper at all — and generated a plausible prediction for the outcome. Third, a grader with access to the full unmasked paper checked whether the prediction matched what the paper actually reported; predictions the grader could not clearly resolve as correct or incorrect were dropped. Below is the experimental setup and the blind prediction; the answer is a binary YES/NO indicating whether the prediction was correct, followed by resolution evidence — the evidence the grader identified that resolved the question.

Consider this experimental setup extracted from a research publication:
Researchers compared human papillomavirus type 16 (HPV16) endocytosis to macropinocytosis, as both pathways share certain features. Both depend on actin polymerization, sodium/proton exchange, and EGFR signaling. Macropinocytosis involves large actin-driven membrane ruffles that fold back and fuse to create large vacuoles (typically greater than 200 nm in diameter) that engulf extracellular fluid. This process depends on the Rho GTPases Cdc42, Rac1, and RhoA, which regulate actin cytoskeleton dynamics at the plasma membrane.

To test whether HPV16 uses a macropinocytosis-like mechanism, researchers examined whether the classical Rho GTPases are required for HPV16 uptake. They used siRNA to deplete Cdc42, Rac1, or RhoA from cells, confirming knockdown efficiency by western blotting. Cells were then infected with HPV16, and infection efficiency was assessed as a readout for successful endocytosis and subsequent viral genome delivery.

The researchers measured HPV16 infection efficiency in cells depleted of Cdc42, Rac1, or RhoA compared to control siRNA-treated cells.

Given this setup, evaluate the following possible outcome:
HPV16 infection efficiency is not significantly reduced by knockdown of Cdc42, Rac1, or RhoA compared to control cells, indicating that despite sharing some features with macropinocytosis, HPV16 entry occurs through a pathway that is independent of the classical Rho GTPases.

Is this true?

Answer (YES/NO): YES